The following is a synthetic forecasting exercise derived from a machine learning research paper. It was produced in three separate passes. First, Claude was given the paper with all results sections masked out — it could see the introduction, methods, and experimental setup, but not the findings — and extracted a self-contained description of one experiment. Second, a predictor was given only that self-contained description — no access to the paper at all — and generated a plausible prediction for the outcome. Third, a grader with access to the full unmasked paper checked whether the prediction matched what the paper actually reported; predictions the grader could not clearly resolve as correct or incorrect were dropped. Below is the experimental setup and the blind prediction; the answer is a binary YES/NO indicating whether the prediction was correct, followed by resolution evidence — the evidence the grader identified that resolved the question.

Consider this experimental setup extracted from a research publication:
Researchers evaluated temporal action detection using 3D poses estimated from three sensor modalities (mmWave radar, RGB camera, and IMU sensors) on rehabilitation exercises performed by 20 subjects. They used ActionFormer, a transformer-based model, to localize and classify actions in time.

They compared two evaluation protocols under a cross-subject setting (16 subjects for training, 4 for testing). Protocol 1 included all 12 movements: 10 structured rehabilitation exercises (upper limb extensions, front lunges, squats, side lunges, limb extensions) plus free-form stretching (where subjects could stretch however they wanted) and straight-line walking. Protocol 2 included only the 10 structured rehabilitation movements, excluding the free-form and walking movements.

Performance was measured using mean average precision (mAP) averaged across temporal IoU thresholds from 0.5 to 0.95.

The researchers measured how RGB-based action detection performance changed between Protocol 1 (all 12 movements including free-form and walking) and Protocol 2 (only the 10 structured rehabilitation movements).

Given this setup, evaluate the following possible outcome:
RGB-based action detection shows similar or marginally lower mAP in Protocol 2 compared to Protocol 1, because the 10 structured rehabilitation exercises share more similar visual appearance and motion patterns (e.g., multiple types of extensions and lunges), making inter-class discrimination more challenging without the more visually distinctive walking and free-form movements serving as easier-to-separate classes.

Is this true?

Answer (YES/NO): NO